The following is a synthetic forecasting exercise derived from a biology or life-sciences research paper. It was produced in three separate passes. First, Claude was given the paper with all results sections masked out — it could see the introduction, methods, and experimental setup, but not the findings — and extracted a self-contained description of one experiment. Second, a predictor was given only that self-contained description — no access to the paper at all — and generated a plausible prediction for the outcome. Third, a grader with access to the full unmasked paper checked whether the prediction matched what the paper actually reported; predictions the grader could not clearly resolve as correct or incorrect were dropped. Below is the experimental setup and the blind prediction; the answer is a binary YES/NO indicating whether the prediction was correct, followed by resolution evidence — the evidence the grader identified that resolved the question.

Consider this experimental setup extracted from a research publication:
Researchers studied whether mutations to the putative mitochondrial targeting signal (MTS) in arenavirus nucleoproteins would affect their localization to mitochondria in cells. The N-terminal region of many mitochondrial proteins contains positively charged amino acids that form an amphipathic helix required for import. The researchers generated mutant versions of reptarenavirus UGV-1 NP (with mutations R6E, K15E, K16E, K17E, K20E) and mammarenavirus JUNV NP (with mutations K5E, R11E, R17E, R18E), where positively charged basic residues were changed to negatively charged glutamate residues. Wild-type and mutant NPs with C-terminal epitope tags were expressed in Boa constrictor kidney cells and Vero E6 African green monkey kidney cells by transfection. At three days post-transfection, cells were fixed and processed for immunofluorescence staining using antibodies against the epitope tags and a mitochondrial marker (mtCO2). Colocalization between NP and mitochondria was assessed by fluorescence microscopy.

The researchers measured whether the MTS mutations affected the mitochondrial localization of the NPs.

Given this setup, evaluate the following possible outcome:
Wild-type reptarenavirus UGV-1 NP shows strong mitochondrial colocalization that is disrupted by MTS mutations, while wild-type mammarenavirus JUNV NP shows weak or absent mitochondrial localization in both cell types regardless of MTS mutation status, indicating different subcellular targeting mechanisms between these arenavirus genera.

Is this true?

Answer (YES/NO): NO